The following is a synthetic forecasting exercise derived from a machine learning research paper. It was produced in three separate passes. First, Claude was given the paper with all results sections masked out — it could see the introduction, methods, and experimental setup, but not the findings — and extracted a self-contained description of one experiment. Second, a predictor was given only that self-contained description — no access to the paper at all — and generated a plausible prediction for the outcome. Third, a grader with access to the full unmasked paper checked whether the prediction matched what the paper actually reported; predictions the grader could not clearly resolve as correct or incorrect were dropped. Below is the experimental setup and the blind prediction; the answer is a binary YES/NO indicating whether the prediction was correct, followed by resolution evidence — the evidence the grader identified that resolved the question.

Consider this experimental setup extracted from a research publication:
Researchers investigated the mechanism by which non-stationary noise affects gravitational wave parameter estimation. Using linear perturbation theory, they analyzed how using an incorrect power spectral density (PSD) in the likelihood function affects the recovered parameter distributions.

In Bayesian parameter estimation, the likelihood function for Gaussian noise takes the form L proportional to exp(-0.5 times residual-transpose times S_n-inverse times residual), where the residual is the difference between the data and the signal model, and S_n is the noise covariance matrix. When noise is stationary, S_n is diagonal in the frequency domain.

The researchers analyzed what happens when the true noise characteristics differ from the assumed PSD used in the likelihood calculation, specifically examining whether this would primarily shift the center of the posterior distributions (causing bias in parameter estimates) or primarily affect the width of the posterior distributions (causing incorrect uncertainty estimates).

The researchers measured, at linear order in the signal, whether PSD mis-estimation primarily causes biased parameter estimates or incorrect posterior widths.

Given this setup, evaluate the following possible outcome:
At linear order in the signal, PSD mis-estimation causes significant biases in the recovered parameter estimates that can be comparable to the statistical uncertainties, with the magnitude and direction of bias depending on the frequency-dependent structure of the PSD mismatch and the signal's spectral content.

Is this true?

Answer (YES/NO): NO